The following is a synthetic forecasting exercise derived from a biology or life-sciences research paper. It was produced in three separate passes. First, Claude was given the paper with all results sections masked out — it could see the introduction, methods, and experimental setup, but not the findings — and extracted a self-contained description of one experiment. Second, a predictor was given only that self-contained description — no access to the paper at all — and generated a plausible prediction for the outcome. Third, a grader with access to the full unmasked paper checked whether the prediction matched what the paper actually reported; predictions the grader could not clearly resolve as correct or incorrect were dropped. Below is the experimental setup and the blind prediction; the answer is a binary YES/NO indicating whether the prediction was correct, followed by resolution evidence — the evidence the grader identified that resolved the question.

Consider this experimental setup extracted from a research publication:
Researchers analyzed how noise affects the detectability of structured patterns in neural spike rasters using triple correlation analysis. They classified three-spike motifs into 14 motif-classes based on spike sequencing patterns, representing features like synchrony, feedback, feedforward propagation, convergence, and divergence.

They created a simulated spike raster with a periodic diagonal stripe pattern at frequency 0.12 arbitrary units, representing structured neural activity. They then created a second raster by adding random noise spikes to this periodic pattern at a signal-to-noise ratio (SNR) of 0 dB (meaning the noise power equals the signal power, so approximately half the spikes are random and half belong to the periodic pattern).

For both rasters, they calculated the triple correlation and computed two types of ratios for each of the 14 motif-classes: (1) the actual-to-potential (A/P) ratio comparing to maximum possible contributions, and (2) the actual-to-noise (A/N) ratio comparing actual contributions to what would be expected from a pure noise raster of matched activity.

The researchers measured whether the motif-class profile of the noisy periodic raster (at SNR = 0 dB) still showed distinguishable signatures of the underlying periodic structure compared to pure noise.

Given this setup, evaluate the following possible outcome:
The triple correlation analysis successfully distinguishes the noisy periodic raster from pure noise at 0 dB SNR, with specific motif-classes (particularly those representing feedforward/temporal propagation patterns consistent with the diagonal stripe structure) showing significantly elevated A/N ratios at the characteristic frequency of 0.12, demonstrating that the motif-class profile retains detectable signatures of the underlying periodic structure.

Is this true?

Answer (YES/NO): NO